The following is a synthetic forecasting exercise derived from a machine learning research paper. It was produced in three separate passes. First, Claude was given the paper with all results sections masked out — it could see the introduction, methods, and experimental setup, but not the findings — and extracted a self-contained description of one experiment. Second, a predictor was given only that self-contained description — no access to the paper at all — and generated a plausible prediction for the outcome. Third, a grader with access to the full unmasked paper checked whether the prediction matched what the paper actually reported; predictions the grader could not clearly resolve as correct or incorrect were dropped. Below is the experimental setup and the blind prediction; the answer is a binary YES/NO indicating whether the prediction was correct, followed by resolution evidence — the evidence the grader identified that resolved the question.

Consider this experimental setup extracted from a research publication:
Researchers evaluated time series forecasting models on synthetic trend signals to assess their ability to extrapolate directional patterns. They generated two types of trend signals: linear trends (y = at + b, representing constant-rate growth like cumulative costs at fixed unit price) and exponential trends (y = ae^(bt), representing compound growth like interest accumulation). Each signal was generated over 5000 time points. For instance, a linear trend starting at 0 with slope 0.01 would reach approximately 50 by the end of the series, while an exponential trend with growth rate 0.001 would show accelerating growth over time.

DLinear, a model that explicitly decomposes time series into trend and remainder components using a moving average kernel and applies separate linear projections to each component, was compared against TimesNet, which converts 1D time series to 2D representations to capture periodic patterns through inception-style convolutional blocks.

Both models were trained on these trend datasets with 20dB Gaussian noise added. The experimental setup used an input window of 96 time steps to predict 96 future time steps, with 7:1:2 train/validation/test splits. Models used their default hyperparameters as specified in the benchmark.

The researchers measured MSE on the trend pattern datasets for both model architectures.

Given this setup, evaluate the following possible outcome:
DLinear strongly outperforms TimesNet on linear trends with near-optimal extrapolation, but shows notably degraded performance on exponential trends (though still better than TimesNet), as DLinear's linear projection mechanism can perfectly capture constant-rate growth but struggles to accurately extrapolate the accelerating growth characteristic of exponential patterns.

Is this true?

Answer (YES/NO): NO